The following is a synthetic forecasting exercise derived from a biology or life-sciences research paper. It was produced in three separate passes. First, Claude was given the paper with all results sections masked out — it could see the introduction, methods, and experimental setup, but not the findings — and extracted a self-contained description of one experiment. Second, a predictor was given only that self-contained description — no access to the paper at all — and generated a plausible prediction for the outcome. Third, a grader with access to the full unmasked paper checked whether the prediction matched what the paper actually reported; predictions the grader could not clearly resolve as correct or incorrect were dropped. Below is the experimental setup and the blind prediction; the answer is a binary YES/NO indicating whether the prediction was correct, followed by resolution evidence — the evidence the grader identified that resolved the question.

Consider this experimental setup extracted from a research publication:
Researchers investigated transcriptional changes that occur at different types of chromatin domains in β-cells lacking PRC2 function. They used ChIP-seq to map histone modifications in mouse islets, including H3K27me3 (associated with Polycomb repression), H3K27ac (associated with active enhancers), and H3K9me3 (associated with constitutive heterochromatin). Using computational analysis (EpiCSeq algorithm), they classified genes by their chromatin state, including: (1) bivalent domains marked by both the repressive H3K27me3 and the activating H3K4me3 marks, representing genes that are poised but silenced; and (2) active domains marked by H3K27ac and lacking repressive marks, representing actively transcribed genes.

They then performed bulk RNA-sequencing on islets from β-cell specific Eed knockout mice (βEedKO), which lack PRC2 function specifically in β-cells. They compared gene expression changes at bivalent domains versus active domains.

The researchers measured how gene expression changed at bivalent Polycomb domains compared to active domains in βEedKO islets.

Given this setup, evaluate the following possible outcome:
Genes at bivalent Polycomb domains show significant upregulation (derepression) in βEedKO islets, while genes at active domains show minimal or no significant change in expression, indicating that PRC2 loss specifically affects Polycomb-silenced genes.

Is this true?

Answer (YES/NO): NO